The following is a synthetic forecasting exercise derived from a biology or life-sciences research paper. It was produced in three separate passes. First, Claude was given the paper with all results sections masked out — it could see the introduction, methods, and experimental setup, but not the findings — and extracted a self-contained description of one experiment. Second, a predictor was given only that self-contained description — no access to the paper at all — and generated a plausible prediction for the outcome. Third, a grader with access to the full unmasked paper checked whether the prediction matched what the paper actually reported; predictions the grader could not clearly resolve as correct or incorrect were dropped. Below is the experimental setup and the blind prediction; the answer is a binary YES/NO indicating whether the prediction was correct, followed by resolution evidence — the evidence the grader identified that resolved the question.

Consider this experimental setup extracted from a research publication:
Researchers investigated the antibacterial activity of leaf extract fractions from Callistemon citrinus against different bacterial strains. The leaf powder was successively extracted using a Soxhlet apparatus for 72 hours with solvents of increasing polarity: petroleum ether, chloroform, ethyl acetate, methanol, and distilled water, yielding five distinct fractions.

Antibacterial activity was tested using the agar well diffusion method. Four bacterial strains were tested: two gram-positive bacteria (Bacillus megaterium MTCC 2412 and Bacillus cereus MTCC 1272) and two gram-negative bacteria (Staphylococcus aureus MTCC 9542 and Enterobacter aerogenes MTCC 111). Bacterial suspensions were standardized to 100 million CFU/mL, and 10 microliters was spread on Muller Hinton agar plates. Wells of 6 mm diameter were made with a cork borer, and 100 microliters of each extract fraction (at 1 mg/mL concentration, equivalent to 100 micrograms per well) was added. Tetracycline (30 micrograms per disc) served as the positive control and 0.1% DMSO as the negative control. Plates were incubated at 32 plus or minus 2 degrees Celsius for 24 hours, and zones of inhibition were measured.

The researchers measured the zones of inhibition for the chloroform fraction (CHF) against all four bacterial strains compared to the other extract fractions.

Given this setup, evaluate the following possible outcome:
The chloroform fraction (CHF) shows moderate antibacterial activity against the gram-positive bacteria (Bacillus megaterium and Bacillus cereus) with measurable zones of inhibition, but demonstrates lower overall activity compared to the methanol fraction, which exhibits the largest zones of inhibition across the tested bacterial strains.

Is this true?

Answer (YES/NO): NO